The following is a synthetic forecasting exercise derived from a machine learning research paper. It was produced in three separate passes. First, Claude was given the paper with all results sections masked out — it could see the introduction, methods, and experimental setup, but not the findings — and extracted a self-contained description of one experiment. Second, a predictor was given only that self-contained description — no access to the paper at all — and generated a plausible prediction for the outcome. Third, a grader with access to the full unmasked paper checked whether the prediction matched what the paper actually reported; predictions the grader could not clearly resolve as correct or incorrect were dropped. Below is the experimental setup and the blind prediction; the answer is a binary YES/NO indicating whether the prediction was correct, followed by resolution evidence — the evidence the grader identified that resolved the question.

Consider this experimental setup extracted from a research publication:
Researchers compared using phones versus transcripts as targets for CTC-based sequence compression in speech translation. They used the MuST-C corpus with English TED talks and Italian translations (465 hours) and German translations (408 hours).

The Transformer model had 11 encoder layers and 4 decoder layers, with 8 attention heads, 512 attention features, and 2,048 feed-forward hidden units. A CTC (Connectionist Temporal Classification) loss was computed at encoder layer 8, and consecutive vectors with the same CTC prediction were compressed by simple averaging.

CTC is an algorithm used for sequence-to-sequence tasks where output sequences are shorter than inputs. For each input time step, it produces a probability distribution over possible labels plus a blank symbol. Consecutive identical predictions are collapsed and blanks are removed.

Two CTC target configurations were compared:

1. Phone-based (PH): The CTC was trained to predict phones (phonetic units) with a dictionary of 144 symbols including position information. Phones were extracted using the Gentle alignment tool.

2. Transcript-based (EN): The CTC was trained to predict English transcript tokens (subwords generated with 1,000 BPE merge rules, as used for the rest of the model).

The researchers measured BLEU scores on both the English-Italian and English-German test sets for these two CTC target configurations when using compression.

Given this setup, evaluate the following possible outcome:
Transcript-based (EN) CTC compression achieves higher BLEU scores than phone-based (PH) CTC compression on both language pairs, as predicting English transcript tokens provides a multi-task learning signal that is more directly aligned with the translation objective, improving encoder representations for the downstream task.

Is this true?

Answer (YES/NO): NO